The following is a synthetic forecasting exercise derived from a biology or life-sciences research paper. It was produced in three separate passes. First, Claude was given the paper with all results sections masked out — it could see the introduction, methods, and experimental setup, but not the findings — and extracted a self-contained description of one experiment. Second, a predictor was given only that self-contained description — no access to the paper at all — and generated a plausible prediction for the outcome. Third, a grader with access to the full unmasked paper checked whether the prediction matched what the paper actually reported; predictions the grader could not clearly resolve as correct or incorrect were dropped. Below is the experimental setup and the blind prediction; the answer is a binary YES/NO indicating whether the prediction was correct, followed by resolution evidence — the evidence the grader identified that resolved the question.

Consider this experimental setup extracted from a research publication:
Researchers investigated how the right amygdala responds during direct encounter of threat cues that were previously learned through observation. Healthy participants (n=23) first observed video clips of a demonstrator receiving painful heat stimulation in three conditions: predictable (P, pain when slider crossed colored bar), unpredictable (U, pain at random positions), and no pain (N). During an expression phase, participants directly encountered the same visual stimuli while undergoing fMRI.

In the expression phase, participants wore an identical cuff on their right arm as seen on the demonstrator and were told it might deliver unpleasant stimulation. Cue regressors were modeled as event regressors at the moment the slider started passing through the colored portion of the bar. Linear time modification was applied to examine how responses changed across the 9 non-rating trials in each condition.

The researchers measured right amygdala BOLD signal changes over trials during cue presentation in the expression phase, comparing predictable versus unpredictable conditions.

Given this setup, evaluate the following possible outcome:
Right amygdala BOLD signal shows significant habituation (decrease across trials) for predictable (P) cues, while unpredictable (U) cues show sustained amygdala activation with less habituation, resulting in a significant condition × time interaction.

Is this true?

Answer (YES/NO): NO